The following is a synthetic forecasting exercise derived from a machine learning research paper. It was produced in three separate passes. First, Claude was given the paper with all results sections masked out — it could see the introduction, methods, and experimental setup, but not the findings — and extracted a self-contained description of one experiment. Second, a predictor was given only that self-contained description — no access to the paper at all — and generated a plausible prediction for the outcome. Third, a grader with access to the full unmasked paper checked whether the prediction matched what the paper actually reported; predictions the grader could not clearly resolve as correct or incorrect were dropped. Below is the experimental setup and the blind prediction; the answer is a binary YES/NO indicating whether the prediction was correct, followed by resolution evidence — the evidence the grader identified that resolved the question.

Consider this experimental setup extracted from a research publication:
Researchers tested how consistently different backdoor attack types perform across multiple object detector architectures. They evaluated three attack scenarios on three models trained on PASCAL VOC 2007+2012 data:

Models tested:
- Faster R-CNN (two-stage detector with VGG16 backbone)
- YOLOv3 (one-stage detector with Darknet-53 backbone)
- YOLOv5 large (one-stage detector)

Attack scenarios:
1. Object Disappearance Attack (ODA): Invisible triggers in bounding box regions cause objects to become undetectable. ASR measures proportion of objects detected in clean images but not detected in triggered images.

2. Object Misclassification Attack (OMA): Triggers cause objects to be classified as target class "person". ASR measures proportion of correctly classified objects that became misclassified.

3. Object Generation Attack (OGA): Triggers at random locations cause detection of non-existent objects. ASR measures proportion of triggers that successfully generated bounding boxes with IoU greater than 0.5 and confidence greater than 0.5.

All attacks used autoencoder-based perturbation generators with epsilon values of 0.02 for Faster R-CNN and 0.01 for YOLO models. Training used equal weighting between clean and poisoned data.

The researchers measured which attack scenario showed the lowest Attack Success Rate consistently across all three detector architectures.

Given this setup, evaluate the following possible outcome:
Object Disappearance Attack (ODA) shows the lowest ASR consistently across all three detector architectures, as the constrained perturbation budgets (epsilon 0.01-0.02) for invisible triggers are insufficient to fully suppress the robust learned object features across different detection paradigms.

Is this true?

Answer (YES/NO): NO